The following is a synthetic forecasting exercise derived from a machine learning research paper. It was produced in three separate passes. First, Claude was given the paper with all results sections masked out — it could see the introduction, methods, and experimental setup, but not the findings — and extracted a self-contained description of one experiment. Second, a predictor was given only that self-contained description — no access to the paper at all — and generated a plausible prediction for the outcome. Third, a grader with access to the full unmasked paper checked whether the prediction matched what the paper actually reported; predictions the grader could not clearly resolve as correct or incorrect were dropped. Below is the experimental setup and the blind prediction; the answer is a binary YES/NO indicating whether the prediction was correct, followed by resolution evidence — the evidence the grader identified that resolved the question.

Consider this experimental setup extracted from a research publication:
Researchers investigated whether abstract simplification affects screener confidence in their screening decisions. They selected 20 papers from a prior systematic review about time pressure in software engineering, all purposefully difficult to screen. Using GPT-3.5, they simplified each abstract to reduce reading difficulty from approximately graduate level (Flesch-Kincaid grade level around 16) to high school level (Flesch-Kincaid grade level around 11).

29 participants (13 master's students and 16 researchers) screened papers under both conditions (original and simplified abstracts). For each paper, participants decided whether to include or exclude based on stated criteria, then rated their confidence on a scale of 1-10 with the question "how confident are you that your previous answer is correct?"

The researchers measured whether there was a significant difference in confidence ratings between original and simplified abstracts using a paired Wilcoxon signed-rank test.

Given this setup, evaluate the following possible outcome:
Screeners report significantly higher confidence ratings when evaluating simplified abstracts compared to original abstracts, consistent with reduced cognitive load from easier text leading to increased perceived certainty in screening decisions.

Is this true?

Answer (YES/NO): NO